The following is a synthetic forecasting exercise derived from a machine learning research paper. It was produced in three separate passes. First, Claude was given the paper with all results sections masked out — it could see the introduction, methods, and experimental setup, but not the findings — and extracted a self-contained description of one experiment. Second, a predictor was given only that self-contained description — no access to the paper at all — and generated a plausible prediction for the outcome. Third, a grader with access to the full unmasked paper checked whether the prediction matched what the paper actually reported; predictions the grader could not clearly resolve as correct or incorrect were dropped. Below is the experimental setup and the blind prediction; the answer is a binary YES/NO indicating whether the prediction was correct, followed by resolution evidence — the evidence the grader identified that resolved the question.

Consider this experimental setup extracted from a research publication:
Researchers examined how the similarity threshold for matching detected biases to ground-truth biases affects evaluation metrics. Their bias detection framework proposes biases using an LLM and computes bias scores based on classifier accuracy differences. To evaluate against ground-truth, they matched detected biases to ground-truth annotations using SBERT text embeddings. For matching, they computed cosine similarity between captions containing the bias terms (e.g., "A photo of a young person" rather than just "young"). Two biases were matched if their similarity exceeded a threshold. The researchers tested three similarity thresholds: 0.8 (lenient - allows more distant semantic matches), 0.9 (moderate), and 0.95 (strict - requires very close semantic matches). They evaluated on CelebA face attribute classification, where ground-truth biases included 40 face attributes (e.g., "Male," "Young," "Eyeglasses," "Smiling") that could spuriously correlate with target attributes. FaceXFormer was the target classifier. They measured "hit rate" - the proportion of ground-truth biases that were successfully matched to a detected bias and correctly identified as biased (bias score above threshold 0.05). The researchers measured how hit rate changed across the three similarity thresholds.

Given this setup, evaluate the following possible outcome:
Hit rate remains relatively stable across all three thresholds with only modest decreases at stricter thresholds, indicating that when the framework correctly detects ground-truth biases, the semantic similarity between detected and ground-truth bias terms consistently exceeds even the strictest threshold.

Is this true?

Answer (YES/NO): NO